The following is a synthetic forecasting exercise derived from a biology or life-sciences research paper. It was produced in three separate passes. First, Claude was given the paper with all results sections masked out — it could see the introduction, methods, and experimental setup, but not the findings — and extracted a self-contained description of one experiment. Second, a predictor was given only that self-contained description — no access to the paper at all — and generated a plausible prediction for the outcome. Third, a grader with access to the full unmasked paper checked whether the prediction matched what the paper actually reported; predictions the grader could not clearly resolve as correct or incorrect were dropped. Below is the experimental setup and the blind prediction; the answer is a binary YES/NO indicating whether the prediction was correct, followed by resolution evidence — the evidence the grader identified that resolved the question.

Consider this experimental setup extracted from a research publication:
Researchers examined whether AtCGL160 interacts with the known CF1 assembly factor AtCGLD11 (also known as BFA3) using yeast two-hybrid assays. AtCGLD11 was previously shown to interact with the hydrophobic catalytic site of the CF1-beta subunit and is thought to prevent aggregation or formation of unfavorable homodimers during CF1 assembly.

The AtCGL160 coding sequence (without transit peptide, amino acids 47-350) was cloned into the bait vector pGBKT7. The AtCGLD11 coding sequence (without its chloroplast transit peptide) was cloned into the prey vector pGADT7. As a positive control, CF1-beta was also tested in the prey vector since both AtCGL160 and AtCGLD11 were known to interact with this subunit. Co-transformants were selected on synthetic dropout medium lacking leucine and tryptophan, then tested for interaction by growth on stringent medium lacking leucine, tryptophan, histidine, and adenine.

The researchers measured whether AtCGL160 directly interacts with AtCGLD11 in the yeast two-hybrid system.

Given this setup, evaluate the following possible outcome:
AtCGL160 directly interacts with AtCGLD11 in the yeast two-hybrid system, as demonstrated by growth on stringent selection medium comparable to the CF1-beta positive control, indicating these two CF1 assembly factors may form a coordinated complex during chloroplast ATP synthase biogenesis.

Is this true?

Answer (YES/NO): NO